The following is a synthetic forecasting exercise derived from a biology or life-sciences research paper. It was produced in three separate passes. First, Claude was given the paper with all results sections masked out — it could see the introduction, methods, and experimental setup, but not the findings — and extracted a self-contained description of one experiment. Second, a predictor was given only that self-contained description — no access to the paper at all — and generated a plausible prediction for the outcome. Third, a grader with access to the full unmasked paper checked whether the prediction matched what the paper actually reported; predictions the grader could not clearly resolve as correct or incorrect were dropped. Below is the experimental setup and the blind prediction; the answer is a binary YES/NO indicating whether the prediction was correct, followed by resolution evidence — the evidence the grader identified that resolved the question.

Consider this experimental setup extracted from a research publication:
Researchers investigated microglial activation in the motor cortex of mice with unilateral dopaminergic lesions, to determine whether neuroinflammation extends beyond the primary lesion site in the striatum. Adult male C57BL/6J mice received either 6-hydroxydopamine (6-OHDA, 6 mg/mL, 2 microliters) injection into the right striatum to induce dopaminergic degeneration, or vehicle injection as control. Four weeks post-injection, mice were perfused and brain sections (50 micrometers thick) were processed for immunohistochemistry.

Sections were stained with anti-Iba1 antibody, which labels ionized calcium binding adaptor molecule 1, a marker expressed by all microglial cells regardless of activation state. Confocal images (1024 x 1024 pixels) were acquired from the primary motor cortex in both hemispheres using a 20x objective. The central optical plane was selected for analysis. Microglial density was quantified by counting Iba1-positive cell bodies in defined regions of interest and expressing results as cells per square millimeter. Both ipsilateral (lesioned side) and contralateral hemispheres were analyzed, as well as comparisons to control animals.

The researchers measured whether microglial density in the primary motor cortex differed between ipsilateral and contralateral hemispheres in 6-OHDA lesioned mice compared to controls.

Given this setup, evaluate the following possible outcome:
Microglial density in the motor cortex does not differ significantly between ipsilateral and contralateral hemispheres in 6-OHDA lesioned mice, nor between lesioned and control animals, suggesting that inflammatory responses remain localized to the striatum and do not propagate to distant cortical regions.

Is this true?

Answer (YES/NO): YES